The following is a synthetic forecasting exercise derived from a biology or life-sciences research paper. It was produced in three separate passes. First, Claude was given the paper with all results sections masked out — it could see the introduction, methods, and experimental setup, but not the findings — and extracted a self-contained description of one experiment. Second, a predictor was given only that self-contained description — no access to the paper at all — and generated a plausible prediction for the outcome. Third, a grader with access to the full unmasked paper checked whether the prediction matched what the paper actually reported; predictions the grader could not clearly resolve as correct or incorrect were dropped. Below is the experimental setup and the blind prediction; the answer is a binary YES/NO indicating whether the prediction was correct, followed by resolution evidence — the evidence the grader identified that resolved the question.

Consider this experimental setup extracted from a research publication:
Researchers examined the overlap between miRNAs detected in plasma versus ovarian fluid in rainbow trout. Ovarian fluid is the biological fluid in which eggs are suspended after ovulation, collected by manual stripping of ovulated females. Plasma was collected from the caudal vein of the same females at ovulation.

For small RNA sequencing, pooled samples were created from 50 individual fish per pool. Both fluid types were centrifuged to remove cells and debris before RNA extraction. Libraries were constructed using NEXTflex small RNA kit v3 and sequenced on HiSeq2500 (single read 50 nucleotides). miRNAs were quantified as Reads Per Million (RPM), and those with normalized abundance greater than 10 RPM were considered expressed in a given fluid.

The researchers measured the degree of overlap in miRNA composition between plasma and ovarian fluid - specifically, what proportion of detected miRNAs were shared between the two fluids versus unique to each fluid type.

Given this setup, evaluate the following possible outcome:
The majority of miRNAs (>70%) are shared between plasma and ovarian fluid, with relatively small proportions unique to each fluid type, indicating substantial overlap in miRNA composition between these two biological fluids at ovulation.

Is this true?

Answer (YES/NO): YES